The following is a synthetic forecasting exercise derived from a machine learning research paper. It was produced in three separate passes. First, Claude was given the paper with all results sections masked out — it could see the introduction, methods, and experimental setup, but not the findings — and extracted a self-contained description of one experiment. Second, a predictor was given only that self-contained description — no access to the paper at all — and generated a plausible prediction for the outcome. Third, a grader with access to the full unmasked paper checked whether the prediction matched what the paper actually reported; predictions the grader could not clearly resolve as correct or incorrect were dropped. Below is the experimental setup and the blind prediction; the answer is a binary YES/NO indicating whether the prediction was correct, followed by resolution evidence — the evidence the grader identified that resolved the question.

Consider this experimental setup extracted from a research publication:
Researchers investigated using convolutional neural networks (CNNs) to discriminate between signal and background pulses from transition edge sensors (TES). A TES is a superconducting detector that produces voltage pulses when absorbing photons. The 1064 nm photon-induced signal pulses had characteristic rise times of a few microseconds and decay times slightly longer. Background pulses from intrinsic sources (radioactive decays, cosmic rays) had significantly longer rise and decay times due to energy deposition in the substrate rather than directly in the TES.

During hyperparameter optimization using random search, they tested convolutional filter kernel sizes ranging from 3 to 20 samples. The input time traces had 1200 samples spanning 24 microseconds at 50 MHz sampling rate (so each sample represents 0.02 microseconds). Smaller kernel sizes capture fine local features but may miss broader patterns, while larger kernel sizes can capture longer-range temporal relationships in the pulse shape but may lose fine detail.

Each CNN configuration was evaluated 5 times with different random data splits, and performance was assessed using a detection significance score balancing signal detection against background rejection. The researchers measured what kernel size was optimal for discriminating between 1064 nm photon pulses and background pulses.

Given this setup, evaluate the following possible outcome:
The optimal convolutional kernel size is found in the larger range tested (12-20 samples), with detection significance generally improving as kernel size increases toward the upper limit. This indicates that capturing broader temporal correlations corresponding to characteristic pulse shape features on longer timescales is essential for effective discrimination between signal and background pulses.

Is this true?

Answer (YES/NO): NO